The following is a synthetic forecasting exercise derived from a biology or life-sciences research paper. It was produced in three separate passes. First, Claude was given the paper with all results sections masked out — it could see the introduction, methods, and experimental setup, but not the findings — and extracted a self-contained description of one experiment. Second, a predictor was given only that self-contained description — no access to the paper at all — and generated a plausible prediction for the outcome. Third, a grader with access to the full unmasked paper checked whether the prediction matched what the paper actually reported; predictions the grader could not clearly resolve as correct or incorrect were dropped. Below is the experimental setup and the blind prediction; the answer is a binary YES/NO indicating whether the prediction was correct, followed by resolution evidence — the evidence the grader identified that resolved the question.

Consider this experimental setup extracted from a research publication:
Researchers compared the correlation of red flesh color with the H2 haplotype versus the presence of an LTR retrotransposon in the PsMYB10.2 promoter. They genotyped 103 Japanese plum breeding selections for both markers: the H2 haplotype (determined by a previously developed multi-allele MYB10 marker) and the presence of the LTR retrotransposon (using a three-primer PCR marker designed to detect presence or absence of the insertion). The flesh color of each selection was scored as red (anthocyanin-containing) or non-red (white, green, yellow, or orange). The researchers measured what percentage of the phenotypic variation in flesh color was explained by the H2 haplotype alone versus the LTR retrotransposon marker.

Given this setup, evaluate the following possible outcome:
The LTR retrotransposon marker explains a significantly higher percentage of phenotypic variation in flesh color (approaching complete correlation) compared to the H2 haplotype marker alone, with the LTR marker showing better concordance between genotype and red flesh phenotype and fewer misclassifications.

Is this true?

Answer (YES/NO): YES